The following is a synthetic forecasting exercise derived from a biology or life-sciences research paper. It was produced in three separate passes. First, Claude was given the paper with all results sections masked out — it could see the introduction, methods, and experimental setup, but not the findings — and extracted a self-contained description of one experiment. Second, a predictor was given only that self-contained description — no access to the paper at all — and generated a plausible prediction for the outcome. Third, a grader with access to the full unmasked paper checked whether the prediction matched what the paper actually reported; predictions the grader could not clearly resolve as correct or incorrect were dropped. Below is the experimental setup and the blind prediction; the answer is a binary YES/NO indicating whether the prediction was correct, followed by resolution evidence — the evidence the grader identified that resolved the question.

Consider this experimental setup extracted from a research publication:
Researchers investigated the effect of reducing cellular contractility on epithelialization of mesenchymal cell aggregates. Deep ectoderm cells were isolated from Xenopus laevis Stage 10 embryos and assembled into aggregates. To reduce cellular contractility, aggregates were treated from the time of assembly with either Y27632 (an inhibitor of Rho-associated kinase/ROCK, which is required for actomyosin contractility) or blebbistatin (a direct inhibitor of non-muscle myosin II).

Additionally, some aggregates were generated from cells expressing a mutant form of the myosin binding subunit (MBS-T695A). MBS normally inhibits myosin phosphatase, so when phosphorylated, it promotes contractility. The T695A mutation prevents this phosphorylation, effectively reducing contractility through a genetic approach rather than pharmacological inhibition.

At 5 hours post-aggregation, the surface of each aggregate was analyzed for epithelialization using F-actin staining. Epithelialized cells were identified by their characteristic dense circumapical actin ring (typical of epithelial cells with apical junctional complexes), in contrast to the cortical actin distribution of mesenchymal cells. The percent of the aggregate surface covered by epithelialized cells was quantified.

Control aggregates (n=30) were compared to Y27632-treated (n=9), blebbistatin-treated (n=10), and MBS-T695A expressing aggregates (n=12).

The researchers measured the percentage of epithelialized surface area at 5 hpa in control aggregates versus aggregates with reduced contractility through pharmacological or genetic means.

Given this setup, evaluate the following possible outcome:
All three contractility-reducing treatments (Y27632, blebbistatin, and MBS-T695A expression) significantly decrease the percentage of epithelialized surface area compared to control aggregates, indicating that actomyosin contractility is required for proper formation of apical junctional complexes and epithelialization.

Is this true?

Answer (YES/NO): YES